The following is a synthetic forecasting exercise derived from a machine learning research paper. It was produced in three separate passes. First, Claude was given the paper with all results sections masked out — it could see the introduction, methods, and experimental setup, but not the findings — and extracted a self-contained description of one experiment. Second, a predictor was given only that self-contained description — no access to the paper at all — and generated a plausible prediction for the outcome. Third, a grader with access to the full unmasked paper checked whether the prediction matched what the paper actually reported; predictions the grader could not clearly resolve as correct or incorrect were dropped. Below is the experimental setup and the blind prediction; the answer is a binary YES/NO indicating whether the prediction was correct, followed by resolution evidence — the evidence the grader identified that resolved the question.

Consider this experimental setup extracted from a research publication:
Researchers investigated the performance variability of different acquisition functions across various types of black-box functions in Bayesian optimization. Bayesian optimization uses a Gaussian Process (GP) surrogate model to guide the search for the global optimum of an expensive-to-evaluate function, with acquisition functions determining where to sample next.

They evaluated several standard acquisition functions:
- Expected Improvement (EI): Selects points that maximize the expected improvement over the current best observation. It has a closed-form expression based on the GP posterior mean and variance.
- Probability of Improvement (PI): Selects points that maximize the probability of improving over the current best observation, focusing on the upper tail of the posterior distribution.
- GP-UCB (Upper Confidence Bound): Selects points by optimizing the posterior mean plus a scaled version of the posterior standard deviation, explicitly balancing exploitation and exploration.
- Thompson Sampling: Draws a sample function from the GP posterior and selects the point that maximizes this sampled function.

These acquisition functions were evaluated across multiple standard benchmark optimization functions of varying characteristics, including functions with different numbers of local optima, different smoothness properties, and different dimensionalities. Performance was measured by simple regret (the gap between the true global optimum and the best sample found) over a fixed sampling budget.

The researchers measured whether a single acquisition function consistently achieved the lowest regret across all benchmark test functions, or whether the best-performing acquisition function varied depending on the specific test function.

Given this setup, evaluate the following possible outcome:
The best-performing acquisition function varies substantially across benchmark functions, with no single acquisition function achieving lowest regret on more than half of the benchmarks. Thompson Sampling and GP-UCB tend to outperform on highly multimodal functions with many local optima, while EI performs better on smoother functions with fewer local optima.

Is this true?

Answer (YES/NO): NO